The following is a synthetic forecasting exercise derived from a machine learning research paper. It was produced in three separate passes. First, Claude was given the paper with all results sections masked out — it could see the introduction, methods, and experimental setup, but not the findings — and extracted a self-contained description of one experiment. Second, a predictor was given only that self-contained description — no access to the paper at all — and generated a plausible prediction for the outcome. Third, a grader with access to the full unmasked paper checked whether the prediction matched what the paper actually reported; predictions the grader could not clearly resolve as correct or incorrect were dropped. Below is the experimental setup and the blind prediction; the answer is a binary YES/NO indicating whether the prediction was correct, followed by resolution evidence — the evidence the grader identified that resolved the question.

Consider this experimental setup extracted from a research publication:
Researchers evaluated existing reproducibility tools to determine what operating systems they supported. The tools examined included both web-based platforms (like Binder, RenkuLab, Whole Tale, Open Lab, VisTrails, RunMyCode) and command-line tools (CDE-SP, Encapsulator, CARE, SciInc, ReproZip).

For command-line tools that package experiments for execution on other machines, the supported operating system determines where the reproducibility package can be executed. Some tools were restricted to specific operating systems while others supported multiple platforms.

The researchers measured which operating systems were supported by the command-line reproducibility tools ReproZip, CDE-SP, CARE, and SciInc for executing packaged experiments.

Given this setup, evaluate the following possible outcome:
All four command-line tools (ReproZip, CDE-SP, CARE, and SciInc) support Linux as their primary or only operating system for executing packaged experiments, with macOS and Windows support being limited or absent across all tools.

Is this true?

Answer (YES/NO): YES